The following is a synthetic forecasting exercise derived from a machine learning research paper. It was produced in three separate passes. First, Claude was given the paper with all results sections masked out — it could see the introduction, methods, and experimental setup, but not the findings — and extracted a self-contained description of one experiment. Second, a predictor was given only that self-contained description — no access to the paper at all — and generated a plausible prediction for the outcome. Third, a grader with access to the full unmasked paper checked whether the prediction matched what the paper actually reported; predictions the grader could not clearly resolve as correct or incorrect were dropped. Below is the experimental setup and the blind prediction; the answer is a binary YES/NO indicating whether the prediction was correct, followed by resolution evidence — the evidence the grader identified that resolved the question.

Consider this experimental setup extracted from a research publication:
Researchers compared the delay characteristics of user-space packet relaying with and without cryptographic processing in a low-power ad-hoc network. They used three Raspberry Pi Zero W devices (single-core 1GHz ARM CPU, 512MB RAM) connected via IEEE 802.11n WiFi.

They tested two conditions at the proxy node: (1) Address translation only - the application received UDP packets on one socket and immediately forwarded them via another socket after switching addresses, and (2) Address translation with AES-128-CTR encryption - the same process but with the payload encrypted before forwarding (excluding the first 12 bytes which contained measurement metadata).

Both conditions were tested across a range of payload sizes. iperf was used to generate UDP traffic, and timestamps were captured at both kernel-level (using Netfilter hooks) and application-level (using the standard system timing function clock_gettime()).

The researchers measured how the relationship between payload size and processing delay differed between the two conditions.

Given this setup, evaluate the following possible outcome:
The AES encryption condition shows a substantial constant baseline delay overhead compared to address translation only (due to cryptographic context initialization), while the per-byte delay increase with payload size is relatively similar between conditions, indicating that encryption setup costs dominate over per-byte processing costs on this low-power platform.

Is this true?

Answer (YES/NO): NO